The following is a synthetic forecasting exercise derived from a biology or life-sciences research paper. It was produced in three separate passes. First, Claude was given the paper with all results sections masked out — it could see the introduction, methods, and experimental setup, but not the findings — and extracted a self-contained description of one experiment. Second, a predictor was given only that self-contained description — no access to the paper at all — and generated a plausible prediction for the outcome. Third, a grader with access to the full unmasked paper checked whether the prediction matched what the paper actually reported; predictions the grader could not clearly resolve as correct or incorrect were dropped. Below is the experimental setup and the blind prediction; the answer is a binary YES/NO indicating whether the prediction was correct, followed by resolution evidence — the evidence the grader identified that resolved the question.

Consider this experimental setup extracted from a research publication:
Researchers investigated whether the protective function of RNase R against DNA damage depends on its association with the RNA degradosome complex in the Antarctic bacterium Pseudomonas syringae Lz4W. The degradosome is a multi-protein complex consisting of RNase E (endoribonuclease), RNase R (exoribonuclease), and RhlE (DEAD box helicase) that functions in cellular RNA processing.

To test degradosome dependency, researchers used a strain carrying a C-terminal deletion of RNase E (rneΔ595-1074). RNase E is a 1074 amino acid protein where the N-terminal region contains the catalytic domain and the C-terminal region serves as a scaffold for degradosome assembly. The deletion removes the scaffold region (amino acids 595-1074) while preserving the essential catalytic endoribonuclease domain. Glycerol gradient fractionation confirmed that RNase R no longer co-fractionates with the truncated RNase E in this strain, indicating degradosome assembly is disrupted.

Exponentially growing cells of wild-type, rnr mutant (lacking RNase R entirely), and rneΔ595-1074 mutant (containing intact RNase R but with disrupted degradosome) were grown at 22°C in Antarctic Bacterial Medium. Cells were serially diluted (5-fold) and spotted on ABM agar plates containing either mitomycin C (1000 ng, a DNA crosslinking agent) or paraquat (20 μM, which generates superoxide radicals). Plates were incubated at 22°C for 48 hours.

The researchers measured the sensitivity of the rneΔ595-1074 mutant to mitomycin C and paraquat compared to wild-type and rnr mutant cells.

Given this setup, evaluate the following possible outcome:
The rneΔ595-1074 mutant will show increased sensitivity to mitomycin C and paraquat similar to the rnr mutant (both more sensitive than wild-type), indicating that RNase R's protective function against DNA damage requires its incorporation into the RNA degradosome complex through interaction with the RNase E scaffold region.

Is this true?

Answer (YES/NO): NO